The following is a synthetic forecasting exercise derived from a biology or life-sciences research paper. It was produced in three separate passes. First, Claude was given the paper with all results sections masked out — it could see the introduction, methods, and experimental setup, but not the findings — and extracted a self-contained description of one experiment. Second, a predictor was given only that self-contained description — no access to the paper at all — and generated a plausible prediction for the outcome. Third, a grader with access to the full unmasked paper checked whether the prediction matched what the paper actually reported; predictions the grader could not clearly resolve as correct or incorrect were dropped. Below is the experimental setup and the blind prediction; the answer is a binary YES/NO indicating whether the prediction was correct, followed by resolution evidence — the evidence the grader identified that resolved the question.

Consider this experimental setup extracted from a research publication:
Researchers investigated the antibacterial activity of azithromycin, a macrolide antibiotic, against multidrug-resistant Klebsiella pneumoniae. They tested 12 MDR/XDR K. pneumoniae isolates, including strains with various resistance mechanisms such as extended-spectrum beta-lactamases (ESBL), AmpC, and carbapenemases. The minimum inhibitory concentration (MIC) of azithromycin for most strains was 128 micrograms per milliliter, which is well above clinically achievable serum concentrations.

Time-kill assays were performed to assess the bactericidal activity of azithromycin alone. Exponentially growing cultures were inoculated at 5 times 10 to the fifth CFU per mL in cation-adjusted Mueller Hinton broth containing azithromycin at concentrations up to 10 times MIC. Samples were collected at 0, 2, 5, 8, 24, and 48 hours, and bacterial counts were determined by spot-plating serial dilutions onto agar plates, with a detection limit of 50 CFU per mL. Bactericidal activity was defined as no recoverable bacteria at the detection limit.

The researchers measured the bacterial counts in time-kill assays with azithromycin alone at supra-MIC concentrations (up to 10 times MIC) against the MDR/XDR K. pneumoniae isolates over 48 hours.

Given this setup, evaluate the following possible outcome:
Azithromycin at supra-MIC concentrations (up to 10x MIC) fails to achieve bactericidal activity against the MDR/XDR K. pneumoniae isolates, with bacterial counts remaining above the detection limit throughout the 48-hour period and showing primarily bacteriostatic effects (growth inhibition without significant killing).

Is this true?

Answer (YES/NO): YES